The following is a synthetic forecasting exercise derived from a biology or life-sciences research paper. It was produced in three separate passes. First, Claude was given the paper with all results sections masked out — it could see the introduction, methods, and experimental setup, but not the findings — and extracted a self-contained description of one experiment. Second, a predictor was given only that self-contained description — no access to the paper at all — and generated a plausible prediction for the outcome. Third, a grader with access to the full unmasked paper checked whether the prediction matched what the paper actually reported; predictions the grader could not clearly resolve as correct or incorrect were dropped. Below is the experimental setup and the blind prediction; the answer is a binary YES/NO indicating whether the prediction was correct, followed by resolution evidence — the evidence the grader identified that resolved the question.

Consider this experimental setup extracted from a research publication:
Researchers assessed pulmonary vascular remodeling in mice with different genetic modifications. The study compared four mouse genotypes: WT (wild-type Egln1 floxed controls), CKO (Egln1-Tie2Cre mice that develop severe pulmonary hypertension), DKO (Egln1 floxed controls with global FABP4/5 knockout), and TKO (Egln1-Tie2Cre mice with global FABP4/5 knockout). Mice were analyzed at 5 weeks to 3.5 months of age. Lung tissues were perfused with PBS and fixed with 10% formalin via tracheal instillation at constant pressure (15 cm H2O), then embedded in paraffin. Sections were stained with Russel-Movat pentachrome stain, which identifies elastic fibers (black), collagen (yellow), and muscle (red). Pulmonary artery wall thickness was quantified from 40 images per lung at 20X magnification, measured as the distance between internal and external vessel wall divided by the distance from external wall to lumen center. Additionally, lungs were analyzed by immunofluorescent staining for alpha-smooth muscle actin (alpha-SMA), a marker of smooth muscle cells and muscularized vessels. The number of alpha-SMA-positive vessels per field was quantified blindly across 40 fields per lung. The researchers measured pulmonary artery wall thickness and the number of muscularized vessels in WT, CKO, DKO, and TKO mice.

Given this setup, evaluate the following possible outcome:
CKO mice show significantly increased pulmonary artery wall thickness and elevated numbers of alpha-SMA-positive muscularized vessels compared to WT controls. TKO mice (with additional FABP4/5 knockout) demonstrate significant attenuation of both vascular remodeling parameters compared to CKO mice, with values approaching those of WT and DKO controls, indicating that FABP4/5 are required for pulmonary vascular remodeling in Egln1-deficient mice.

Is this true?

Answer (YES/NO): YES